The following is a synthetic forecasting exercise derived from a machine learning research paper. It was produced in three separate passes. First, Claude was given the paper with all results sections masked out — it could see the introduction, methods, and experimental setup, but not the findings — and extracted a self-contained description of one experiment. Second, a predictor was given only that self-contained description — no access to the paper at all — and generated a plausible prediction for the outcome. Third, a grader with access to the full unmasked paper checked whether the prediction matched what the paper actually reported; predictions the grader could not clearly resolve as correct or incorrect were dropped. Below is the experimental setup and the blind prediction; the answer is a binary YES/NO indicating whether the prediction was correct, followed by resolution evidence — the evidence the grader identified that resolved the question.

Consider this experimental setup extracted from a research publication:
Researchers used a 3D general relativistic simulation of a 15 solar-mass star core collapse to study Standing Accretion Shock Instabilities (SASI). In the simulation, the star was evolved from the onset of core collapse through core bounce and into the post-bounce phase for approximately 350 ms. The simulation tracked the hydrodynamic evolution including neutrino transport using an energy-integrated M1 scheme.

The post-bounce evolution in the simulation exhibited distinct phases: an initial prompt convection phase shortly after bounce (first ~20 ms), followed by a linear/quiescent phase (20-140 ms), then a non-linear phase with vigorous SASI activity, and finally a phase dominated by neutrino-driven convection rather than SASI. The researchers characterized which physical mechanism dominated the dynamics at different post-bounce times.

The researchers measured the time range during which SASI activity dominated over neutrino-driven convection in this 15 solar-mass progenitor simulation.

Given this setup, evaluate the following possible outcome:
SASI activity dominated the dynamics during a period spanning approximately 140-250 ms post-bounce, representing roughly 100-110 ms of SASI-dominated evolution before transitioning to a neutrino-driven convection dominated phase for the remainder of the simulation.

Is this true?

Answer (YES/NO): NO